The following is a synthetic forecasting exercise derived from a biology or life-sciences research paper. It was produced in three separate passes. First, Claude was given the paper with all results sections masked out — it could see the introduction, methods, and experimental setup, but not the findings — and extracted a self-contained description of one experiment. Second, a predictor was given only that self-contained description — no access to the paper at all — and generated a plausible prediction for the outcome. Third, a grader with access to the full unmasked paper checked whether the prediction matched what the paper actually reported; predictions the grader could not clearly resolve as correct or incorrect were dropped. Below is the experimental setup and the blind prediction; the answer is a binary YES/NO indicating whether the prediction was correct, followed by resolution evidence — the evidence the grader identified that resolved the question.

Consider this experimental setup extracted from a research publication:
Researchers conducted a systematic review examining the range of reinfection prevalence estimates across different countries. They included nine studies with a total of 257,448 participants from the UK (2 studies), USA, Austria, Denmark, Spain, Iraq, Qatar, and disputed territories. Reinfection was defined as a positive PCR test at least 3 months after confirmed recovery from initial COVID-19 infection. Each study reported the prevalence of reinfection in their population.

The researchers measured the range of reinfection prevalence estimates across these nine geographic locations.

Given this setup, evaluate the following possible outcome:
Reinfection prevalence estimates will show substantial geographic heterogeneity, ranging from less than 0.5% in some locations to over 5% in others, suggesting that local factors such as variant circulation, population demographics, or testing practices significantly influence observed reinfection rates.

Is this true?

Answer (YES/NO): YES